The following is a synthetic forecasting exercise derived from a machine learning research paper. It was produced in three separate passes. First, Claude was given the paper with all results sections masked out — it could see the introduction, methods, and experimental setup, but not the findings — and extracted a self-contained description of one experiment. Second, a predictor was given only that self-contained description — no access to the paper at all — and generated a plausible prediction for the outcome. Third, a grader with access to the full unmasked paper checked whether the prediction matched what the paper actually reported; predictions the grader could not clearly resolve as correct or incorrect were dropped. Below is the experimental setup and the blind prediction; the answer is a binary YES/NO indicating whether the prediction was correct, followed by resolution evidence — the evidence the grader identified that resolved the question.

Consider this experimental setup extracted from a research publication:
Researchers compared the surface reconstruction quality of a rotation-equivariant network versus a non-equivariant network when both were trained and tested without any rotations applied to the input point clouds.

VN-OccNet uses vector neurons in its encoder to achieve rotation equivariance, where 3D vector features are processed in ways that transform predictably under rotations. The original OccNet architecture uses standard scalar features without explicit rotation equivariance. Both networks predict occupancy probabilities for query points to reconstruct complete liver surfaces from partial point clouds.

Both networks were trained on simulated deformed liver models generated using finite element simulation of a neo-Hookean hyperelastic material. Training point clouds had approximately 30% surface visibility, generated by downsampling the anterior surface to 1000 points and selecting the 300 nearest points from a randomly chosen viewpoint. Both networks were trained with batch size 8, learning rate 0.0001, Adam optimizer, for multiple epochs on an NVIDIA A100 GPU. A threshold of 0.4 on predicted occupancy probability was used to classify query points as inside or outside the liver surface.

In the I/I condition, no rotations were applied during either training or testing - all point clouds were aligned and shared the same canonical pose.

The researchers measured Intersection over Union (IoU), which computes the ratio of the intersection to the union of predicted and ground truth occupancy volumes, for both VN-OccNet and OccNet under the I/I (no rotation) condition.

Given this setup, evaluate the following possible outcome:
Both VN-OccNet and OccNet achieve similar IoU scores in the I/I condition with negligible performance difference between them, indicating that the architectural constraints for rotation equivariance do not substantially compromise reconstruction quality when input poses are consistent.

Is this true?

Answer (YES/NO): NO